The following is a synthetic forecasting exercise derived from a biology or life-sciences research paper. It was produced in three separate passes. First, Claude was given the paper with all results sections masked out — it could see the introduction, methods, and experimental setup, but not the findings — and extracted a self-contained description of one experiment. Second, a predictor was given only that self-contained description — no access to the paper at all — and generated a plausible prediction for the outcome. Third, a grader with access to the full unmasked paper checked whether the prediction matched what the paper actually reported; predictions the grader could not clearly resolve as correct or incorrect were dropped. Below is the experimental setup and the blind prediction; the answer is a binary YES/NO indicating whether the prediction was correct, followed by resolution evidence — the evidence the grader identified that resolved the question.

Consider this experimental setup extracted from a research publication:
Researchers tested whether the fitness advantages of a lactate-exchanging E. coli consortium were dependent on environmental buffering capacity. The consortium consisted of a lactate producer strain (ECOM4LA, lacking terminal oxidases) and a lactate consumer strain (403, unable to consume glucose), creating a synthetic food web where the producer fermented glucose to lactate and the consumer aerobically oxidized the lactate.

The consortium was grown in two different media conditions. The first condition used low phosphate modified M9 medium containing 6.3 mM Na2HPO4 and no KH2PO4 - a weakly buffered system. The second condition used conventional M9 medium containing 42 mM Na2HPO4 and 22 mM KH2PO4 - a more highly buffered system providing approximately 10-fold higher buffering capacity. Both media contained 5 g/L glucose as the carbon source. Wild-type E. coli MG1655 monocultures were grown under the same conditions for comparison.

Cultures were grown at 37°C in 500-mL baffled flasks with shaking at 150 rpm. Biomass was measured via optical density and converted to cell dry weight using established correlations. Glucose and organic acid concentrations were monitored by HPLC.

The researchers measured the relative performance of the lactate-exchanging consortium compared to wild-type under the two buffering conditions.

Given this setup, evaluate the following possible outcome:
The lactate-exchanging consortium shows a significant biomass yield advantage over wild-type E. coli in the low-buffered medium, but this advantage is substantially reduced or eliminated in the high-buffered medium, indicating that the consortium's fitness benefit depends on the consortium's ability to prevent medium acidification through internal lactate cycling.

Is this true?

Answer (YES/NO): NO